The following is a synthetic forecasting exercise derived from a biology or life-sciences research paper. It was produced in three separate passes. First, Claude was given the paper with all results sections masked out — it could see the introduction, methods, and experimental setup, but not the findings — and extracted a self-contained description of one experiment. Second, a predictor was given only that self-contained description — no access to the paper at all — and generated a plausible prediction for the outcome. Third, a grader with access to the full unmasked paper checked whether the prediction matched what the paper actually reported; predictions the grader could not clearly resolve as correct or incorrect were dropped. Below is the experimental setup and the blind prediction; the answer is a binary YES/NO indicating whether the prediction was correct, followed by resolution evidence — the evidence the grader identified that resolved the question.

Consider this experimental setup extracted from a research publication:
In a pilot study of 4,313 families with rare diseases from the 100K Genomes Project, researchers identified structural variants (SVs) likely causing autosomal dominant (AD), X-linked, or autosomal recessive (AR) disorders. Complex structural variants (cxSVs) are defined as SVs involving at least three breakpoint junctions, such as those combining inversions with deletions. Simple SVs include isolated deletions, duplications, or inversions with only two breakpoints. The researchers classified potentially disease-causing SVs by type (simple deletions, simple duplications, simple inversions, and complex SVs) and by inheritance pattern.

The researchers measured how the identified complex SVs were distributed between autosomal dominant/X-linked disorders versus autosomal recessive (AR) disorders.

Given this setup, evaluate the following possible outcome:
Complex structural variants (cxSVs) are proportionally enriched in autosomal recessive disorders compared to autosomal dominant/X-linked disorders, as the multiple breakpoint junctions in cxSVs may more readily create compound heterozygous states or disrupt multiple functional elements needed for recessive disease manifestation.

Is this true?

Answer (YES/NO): NO